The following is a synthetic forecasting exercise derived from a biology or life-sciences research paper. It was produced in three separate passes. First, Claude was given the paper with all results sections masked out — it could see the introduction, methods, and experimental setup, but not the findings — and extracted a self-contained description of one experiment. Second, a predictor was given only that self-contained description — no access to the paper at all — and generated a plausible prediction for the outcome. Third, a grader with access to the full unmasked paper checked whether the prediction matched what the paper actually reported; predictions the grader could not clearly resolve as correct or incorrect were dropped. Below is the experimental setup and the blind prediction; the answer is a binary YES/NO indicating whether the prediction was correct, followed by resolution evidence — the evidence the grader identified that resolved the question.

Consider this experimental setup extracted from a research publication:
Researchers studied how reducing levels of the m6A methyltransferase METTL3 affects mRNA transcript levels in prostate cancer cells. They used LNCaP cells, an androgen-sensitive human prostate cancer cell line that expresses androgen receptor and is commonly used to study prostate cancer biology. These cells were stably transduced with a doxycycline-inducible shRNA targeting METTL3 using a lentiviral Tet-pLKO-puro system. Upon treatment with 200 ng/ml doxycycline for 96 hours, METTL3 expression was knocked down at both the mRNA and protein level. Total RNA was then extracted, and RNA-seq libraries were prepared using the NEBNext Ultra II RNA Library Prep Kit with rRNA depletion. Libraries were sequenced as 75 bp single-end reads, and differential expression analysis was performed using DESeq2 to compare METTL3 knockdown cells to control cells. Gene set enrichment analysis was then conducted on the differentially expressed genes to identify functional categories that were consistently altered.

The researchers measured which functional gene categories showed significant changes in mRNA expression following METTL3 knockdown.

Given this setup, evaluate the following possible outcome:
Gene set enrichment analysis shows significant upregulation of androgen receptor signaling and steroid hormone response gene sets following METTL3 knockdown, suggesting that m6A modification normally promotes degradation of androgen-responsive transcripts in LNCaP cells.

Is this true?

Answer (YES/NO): NO